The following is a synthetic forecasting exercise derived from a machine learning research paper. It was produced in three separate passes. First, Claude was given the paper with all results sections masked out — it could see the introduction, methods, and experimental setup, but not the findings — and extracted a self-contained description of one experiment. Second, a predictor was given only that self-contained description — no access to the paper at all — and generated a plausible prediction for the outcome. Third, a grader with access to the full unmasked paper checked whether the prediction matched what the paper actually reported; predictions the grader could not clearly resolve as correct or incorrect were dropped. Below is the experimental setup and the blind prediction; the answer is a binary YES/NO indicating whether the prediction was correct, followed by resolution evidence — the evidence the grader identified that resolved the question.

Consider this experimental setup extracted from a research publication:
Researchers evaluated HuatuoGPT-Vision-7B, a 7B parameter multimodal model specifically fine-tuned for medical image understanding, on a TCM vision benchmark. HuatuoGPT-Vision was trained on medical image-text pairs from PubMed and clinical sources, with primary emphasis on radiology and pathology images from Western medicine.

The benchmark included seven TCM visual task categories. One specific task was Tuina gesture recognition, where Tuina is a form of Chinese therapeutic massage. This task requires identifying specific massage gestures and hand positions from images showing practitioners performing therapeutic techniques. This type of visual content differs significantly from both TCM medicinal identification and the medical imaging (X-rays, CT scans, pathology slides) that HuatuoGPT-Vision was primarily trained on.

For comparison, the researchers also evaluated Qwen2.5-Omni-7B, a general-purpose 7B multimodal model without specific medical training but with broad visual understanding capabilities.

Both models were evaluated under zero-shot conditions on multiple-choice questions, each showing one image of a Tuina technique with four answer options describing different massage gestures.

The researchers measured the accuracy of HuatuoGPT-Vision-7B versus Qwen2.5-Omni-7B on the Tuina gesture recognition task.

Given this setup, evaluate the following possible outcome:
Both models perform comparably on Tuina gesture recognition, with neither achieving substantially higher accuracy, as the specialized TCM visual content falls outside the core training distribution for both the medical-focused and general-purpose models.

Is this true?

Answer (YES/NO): NO